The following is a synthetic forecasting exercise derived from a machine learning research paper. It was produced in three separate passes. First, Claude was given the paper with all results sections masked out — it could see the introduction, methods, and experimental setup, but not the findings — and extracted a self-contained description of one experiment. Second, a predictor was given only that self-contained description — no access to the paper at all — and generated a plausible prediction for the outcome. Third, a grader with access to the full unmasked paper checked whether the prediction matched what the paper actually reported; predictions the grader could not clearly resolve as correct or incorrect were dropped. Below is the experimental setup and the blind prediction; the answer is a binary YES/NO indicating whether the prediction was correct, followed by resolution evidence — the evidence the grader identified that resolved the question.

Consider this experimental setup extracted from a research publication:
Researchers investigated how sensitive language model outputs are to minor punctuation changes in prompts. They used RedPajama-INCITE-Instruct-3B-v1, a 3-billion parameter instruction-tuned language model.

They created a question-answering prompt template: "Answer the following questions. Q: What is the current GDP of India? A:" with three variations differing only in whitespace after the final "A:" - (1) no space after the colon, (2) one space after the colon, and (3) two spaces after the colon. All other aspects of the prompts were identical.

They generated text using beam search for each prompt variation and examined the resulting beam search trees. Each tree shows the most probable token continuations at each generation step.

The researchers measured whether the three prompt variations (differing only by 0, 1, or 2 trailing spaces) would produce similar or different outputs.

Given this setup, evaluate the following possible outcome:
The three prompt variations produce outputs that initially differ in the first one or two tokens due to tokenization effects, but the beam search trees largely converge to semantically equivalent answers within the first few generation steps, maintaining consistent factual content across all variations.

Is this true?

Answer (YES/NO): NO